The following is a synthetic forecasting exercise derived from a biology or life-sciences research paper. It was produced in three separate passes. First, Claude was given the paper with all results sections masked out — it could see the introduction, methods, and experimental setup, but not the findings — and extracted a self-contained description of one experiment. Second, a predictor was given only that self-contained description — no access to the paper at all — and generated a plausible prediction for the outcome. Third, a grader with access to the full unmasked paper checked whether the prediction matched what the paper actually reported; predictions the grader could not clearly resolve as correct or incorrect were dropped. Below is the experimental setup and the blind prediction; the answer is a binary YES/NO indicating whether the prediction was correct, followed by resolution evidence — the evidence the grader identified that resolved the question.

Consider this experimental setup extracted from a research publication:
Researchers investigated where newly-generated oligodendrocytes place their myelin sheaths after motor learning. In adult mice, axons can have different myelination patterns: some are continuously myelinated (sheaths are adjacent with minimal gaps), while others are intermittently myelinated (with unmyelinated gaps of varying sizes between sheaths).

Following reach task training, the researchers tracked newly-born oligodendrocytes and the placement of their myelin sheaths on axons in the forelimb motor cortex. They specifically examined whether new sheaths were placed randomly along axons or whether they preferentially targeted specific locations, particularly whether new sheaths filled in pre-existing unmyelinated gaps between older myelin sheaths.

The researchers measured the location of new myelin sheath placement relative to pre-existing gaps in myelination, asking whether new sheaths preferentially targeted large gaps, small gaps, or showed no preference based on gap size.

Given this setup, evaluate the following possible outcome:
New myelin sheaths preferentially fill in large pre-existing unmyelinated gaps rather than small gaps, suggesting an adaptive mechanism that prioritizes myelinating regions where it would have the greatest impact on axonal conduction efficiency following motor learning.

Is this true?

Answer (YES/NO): YES